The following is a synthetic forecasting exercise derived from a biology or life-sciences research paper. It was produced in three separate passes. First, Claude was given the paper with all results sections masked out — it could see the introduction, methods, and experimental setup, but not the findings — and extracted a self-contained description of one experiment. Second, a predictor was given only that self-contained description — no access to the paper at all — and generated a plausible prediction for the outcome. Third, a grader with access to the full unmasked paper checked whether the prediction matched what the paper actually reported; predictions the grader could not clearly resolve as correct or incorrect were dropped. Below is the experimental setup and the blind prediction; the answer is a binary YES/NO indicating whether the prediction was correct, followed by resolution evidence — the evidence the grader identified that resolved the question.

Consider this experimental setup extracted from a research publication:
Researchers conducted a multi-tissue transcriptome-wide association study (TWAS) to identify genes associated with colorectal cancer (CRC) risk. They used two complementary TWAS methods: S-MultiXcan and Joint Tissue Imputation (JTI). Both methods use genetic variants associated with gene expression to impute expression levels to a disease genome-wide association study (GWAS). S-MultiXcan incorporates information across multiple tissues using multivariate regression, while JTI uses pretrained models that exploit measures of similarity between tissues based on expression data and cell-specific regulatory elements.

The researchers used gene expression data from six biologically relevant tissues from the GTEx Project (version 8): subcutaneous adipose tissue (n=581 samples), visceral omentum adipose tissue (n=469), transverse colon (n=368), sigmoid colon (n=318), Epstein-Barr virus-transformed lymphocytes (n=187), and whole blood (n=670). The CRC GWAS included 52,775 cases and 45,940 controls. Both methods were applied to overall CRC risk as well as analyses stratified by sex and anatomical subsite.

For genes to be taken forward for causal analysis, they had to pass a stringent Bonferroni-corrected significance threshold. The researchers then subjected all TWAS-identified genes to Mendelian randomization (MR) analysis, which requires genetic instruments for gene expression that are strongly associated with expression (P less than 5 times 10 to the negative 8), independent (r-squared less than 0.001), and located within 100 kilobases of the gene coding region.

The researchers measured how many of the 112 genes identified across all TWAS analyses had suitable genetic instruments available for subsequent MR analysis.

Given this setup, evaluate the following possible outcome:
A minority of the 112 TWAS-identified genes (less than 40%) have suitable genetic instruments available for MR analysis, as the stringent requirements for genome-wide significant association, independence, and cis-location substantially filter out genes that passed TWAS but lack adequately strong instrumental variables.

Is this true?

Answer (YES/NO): NO